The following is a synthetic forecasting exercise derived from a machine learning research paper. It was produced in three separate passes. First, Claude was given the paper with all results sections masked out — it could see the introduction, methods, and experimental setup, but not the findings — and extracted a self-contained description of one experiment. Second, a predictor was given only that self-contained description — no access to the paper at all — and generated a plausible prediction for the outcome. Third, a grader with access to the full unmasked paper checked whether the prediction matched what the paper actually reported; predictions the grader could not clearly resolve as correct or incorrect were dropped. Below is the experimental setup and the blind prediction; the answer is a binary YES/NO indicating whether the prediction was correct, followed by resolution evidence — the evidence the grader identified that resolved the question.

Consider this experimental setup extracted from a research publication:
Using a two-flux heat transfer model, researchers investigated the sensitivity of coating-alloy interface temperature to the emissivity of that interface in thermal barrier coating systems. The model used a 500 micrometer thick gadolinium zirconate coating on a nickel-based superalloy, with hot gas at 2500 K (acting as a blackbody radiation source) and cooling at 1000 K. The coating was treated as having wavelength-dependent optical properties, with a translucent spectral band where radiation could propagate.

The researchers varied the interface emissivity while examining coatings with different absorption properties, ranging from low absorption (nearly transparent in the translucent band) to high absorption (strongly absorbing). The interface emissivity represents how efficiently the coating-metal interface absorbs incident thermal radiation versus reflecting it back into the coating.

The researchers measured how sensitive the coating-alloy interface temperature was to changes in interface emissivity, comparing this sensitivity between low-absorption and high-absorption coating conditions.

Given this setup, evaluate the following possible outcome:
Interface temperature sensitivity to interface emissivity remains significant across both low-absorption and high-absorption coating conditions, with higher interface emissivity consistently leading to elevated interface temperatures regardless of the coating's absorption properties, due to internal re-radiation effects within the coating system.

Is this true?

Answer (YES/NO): NO